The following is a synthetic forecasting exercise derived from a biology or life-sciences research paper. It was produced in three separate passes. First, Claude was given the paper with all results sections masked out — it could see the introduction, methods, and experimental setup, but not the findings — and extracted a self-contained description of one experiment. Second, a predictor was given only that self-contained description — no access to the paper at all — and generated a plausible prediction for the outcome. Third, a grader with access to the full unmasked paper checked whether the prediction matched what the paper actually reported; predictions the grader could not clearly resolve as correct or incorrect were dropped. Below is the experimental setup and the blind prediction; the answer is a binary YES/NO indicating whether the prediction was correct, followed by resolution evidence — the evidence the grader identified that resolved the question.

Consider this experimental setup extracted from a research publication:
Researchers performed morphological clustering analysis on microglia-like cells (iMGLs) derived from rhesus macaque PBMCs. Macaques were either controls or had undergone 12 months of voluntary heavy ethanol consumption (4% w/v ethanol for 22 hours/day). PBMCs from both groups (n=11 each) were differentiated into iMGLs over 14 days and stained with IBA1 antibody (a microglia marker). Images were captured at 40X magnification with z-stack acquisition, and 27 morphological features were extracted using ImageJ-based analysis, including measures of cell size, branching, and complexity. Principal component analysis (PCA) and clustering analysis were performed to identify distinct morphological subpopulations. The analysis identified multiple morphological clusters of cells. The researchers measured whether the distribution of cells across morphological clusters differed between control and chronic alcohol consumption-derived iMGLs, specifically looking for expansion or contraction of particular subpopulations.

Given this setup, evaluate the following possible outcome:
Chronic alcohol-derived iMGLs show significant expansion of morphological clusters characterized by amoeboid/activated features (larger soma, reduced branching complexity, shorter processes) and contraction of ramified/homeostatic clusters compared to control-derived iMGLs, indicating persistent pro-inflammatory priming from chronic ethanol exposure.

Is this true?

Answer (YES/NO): NO